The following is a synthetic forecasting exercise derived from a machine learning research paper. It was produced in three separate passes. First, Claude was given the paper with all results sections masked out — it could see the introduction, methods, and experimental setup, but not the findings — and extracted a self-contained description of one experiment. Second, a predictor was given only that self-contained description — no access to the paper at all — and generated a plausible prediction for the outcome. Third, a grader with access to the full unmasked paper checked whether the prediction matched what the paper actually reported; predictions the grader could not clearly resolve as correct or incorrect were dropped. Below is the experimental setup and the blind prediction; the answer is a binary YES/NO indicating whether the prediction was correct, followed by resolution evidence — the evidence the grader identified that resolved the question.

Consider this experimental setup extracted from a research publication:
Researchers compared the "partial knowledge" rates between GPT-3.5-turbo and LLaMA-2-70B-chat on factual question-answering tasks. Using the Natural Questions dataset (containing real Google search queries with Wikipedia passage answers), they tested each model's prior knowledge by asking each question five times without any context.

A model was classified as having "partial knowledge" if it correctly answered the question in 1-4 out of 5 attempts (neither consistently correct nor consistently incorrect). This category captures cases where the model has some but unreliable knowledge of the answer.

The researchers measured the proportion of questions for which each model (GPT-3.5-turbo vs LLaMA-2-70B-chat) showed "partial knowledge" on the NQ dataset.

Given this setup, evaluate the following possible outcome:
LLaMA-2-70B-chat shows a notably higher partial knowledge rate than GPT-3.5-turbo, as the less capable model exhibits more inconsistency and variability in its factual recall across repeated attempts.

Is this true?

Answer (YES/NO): NO